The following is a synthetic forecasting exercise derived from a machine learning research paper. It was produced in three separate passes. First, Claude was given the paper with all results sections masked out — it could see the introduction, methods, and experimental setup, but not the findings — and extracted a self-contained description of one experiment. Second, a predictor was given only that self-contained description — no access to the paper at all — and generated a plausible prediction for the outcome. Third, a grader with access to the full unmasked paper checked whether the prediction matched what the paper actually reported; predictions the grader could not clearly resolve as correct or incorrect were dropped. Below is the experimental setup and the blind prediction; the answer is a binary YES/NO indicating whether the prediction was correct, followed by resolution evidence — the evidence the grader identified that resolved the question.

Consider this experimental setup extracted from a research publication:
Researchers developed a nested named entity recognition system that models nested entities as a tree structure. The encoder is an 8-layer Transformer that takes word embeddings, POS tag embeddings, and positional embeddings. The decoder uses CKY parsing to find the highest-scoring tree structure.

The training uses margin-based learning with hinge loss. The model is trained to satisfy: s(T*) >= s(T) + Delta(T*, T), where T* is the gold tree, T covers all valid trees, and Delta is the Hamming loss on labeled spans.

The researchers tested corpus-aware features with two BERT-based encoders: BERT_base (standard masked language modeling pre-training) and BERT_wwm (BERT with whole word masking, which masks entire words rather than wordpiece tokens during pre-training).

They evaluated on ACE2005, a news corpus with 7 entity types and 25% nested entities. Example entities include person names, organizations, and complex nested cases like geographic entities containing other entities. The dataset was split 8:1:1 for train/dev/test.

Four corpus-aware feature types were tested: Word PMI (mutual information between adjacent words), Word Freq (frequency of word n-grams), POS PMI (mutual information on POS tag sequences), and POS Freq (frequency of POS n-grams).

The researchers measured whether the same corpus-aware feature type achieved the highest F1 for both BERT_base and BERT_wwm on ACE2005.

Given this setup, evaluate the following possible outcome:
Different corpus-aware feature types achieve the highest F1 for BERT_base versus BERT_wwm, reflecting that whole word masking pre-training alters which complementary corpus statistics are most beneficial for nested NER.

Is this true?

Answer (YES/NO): NO